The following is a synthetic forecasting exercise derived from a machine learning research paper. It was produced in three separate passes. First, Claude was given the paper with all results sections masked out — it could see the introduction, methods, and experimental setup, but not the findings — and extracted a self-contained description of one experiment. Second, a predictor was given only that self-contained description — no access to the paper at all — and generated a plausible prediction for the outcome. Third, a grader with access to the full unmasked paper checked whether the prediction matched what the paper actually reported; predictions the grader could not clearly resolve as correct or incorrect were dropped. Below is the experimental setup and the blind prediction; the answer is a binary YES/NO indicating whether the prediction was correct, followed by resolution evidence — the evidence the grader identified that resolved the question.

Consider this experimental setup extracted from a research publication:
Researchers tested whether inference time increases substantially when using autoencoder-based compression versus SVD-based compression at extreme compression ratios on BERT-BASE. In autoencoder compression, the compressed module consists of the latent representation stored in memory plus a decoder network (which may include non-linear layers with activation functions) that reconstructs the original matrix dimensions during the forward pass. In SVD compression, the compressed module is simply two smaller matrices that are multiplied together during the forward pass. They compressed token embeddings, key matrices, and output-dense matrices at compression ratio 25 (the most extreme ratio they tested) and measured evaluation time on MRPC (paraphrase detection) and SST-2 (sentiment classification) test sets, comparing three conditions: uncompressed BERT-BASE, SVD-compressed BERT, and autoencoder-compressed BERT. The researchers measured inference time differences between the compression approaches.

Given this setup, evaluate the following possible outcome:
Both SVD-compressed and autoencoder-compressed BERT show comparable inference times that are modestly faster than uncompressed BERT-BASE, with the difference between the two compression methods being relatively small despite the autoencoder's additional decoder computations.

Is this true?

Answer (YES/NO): NO